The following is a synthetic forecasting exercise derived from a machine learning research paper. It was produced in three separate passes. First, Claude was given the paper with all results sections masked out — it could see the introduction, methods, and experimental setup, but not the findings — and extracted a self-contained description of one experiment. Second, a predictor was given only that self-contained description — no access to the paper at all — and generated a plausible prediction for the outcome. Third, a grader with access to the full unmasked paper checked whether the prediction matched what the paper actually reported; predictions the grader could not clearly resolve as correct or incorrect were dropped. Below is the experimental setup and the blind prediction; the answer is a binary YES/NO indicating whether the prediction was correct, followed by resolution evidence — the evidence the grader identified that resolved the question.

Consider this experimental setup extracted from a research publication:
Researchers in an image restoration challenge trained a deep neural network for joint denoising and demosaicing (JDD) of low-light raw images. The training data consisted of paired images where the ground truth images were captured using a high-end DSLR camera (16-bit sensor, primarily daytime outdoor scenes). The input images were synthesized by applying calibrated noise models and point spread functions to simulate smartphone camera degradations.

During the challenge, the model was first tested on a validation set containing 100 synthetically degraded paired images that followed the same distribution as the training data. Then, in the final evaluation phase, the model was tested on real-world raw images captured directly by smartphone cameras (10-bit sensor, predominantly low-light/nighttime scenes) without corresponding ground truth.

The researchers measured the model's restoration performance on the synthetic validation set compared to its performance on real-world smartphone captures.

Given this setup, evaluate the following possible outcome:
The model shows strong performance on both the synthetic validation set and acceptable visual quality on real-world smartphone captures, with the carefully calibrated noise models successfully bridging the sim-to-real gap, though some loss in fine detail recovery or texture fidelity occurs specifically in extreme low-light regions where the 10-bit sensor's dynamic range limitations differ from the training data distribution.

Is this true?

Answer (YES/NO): NO